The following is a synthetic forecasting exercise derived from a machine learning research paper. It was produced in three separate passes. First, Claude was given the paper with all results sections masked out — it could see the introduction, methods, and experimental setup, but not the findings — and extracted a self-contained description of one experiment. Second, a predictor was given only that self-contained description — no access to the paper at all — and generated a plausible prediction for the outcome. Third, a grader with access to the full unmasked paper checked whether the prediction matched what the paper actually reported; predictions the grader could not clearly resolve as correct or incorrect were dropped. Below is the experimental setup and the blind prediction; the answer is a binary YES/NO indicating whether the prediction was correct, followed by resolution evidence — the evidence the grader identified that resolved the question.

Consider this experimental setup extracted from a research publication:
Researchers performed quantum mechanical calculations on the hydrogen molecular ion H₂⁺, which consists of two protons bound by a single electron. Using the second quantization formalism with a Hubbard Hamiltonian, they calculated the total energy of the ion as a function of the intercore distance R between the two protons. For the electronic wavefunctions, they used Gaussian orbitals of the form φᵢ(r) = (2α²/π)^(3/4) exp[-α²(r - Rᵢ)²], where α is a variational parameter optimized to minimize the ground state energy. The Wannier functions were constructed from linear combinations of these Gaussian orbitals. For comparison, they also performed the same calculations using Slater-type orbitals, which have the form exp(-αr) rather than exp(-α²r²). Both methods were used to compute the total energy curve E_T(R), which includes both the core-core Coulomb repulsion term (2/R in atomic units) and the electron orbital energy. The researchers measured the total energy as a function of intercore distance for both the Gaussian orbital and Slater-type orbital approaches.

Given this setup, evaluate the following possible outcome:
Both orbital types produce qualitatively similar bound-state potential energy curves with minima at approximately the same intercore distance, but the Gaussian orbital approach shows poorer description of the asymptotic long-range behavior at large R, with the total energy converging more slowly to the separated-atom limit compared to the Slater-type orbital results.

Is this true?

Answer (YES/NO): NO